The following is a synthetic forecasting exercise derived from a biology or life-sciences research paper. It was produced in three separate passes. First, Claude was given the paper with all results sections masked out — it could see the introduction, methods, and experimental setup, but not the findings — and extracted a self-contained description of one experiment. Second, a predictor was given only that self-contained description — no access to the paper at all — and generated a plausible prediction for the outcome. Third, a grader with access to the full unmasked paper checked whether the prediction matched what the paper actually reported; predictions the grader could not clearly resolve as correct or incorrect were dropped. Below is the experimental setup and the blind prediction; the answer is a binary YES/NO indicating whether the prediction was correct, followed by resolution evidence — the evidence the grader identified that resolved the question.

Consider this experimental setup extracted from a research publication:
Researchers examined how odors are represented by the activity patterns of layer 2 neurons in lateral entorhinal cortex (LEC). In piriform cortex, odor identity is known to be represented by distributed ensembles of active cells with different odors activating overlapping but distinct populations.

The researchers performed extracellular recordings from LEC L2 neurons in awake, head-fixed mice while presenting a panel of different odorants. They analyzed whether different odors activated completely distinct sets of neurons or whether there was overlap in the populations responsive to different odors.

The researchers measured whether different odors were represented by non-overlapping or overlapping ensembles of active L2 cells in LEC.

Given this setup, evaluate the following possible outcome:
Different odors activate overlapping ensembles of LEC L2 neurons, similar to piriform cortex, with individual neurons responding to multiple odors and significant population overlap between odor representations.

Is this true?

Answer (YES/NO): YES